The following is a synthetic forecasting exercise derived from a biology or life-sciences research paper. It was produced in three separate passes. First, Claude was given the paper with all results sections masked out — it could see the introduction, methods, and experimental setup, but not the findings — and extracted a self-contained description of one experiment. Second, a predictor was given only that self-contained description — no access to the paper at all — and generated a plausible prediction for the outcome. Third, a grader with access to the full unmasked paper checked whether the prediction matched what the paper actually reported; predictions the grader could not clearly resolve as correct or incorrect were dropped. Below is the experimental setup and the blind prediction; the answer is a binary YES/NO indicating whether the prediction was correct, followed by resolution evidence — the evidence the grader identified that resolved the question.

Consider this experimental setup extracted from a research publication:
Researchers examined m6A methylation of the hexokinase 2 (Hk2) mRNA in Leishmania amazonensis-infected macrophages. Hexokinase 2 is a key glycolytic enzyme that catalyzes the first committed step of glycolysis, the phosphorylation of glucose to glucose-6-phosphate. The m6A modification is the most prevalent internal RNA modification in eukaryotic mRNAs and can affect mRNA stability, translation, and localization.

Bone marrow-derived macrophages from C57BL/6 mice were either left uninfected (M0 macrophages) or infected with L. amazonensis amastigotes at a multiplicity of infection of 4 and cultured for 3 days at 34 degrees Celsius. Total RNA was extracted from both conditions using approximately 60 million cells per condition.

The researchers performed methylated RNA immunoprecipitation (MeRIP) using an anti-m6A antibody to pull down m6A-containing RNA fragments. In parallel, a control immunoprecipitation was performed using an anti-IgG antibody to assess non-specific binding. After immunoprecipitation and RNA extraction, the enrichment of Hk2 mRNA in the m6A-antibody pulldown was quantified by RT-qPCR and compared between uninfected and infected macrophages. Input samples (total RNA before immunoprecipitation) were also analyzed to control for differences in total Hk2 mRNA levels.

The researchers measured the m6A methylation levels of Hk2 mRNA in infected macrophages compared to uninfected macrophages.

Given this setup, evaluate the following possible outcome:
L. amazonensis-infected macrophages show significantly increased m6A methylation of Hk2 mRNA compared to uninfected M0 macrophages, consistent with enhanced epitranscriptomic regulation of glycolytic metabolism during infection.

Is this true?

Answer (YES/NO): YES